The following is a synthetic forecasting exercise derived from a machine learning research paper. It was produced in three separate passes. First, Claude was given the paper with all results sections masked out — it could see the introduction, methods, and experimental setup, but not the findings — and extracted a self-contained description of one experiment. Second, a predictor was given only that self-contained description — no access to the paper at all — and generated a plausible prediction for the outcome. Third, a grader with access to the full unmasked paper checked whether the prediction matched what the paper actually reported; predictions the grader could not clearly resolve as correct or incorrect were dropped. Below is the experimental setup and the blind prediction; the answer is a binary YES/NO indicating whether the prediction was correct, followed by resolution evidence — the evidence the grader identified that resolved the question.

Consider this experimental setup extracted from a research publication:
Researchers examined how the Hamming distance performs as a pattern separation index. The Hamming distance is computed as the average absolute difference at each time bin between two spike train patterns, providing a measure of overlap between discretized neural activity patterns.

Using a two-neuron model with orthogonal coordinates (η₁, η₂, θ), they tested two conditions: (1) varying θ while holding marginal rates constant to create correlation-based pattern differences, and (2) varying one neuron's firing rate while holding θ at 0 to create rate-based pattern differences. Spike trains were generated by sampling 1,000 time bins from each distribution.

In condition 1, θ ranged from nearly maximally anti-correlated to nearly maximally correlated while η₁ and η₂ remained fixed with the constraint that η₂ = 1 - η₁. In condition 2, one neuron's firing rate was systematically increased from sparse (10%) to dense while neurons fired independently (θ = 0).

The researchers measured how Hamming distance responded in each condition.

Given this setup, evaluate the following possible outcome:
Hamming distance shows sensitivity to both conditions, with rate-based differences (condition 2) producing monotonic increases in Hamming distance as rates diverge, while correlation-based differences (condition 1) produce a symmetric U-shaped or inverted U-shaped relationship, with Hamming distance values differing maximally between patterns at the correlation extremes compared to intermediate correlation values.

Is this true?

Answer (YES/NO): NO